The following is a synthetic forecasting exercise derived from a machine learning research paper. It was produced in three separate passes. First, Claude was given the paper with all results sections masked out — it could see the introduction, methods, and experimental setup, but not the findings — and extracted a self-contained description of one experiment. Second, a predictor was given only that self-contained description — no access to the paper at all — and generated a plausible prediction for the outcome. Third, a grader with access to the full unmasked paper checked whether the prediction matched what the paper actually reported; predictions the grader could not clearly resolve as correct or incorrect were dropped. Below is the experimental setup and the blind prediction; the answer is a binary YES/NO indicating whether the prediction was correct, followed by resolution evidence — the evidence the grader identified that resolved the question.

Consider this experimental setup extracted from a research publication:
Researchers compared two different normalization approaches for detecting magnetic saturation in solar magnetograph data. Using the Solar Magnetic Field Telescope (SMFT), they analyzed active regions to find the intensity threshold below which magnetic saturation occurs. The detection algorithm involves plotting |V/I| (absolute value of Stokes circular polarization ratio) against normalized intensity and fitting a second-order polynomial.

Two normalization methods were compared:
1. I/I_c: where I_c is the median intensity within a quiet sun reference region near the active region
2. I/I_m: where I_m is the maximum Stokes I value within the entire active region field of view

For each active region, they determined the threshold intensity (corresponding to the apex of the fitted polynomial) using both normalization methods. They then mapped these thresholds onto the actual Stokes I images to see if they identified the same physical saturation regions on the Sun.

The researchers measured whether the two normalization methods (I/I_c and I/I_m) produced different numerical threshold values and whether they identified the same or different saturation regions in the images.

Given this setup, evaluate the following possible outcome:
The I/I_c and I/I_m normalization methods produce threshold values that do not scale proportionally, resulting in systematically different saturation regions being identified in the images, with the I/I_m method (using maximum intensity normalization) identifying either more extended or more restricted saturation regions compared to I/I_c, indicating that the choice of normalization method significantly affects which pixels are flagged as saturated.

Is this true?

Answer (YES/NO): NO